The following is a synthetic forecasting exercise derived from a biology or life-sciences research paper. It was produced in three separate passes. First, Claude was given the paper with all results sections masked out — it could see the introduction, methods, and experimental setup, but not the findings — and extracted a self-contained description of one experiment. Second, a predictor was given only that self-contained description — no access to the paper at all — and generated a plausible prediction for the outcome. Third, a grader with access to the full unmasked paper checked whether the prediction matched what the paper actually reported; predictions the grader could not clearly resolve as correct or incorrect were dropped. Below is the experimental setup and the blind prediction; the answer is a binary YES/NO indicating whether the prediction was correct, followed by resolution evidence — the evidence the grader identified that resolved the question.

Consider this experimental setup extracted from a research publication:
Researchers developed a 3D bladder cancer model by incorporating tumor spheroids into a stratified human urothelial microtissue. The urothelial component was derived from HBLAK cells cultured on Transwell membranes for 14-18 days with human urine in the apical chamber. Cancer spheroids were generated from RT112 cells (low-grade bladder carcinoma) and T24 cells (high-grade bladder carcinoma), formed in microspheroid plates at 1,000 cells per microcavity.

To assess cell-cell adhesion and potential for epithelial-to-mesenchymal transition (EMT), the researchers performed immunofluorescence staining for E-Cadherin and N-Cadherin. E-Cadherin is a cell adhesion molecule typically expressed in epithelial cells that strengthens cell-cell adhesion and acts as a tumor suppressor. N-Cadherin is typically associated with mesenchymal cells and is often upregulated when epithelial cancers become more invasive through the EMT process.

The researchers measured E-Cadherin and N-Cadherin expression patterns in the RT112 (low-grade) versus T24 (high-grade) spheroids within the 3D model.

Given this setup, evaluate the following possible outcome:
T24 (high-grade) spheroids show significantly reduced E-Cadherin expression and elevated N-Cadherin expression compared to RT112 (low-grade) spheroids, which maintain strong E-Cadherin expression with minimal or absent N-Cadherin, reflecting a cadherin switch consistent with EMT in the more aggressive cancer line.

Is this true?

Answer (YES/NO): YES